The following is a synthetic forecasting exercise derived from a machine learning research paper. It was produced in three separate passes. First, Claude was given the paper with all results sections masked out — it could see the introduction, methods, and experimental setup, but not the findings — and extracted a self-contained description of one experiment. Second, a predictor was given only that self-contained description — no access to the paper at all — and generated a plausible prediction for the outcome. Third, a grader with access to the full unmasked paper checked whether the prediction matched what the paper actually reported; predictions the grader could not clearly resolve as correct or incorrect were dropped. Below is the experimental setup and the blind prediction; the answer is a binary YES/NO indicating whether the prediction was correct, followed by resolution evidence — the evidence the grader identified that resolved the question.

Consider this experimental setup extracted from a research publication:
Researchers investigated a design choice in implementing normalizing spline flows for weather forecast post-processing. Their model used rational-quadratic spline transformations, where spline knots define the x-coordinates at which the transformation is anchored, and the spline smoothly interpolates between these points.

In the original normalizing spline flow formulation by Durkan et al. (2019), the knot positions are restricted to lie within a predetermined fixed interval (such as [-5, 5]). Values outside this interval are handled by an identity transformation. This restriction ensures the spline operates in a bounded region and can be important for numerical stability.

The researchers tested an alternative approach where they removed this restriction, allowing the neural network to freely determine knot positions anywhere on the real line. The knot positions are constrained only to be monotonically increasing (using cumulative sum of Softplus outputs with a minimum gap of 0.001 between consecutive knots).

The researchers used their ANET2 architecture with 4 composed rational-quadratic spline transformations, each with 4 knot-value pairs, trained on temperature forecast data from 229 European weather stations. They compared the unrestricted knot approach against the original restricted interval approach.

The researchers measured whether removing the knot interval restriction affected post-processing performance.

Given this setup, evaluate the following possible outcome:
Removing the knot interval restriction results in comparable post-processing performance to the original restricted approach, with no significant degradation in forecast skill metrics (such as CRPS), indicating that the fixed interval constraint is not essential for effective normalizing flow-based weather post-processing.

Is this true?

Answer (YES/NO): YES